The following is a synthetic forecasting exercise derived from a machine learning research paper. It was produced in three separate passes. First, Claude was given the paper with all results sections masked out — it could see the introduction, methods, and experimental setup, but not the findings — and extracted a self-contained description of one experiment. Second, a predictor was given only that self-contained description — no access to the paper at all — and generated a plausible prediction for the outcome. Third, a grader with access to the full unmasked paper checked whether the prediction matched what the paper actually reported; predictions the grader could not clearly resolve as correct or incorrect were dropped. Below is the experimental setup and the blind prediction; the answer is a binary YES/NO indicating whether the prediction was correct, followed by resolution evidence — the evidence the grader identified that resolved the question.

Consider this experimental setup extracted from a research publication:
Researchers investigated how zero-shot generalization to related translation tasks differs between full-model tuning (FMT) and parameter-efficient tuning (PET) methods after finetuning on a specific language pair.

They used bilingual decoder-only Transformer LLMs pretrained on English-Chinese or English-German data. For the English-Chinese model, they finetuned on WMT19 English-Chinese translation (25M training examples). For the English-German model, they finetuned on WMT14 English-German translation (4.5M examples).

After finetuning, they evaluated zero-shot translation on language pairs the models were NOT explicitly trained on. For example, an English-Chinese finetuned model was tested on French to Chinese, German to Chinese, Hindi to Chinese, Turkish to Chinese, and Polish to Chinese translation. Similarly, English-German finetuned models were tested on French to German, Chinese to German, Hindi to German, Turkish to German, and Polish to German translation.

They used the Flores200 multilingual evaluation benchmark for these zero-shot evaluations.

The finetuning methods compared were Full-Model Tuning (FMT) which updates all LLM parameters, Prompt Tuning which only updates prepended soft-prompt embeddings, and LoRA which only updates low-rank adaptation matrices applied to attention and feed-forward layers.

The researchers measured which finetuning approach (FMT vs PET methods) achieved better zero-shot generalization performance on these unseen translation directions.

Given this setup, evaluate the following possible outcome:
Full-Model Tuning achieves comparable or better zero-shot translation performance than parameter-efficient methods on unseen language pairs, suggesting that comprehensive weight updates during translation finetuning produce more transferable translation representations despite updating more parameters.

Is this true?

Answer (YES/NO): NO